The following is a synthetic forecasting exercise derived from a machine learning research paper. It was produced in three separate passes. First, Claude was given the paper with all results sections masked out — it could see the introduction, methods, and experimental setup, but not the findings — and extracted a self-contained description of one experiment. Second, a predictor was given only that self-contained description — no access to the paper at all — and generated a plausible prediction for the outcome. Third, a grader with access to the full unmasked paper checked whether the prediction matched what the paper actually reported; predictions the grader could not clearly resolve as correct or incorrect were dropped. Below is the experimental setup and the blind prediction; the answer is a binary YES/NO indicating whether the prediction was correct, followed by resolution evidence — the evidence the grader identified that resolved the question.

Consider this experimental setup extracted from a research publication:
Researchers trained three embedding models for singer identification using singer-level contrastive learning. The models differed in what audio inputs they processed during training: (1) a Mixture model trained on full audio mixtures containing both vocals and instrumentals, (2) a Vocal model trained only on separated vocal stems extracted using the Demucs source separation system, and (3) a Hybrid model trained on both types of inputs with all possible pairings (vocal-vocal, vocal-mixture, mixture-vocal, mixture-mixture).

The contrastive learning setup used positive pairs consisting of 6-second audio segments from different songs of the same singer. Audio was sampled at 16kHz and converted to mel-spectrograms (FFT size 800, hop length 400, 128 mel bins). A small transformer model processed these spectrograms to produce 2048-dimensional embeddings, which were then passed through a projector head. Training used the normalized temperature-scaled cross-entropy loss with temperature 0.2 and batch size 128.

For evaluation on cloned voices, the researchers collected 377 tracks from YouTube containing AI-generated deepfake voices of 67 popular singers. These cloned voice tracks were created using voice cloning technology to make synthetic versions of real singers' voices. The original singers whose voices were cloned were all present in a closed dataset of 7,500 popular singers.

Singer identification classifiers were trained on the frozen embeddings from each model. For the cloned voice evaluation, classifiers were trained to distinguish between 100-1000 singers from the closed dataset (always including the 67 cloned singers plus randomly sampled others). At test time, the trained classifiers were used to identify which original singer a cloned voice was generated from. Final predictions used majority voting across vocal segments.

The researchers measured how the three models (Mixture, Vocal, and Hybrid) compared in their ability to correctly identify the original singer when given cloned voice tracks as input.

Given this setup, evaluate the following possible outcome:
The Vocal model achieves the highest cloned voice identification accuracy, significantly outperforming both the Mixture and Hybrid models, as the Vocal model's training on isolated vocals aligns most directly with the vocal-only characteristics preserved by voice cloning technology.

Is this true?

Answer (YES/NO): YES